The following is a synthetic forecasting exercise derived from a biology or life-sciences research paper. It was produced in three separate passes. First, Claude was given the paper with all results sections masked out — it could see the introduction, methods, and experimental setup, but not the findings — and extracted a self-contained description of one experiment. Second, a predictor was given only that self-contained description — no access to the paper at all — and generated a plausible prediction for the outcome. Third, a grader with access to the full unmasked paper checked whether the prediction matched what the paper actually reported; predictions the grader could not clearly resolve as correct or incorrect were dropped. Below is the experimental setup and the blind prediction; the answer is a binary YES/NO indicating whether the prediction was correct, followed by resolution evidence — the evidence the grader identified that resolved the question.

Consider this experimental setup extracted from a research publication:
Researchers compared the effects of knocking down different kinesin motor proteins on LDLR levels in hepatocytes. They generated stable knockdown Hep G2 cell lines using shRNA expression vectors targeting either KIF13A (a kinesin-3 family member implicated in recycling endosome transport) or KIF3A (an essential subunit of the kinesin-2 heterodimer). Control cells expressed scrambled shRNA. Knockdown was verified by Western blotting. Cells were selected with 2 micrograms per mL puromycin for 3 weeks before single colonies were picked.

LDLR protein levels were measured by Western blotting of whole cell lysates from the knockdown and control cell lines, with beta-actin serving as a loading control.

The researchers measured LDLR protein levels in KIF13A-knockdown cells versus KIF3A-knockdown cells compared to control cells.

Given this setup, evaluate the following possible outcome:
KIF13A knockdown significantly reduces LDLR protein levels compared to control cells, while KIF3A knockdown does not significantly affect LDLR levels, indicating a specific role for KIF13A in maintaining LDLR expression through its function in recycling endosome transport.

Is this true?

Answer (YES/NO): NO